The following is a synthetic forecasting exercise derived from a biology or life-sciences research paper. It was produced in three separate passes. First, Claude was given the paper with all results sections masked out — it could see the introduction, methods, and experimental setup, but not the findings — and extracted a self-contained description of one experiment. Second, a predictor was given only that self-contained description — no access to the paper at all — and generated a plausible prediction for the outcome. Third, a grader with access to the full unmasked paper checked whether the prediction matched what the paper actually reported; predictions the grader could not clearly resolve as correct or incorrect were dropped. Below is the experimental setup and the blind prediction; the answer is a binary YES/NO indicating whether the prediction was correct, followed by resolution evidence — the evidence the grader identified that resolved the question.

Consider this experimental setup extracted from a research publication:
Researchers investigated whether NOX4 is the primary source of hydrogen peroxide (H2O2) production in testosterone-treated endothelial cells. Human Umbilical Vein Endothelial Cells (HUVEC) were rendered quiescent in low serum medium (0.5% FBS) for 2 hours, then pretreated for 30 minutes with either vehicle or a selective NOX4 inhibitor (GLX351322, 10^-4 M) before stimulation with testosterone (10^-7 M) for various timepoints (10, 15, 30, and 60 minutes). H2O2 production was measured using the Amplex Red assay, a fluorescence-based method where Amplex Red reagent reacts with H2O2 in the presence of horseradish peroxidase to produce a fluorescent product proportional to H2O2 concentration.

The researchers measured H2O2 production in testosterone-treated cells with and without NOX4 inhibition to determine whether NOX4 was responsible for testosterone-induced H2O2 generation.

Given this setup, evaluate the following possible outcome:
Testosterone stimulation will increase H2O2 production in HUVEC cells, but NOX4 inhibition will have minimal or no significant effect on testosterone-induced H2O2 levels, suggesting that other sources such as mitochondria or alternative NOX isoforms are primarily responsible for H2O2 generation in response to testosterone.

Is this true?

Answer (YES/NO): NO